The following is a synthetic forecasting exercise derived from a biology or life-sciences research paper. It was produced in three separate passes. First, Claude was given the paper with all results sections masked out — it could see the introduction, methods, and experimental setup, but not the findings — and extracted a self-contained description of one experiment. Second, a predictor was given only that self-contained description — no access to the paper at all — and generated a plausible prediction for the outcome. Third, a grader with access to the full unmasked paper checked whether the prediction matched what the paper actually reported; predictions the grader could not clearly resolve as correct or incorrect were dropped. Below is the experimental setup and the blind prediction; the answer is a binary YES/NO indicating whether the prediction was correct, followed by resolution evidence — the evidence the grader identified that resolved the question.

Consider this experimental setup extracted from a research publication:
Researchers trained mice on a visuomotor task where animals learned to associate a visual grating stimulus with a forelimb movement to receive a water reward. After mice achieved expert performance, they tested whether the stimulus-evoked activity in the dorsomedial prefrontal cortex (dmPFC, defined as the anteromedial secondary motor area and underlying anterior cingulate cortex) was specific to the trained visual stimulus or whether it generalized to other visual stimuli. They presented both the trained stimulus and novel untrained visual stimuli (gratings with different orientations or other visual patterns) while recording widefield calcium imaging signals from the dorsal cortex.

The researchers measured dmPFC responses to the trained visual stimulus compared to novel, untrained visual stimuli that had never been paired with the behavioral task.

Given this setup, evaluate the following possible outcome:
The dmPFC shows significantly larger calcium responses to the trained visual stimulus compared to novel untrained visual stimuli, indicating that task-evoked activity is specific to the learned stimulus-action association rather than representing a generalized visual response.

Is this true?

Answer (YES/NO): YES